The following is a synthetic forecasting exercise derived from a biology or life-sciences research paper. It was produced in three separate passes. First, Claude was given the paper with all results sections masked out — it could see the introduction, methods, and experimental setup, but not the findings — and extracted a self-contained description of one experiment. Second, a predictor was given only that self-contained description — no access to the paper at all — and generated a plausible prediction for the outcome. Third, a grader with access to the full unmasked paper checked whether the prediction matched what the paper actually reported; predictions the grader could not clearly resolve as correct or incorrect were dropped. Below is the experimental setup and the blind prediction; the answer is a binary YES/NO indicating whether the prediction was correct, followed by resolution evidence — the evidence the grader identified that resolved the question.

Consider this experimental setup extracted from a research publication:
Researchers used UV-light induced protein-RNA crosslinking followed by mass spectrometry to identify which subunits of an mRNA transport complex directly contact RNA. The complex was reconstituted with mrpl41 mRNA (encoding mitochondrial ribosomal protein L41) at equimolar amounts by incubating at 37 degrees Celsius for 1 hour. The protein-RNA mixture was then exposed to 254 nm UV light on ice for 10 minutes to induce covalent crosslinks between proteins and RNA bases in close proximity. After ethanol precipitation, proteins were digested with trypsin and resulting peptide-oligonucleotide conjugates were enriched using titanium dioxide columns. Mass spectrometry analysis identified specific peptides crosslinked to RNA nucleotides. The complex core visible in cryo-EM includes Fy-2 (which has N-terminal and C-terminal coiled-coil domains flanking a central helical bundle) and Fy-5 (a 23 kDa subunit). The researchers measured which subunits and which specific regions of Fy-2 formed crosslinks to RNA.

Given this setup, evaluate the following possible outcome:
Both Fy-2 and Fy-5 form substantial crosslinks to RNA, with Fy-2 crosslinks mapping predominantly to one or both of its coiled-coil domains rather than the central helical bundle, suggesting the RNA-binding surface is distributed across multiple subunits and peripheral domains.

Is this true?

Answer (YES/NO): NO